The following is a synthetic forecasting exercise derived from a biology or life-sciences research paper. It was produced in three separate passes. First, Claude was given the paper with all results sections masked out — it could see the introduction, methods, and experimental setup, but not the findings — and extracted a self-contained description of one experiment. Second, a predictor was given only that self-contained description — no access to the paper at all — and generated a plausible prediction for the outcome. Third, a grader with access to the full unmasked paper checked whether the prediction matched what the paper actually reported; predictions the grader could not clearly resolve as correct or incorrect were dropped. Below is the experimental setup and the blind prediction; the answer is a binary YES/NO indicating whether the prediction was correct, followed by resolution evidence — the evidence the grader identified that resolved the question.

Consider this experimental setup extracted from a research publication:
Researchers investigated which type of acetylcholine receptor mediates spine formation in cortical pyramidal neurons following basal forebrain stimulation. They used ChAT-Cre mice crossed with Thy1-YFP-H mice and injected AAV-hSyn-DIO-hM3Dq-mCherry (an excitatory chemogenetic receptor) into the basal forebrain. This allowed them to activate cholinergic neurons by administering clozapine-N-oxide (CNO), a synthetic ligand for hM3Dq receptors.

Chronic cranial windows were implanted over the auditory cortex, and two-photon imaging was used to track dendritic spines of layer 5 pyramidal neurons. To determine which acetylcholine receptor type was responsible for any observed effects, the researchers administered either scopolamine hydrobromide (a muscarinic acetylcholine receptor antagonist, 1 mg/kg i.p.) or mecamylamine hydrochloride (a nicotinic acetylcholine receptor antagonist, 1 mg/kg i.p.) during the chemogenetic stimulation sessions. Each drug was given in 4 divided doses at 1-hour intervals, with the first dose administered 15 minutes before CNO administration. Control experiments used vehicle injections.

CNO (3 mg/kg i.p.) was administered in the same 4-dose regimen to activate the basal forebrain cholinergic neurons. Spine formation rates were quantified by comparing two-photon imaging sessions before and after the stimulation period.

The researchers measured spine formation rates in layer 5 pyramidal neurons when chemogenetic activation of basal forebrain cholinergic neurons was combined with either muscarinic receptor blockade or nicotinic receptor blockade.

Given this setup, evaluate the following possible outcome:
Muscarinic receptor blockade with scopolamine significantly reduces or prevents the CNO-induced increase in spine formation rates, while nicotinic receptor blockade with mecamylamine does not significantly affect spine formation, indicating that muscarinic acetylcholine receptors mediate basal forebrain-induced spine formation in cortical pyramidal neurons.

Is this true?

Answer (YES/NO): NO